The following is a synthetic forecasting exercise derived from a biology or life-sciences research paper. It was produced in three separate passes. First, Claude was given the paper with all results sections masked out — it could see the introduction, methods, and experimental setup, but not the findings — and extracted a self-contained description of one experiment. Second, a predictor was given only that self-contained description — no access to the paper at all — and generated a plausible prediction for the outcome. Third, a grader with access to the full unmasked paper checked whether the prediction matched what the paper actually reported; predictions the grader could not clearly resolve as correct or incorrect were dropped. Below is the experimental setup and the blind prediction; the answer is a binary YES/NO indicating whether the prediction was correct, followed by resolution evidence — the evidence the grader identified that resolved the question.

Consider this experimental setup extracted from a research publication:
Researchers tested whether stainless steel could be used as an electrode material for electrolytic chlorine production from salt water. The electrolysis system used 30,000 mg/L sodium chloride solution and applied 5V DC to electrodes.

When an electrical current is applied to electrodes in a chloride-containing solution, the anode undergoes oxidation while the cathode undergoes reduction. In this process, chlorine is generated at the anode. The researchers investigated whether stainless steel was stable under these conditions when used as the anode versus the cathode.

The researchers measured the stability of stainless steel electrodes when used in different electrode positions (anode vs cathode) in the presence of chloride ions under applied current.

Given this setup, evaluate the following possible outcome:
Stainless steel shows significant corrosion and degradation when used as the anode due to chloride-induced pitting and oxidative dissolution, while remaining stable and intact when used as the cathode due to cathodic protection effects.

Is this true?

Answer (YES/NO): YES